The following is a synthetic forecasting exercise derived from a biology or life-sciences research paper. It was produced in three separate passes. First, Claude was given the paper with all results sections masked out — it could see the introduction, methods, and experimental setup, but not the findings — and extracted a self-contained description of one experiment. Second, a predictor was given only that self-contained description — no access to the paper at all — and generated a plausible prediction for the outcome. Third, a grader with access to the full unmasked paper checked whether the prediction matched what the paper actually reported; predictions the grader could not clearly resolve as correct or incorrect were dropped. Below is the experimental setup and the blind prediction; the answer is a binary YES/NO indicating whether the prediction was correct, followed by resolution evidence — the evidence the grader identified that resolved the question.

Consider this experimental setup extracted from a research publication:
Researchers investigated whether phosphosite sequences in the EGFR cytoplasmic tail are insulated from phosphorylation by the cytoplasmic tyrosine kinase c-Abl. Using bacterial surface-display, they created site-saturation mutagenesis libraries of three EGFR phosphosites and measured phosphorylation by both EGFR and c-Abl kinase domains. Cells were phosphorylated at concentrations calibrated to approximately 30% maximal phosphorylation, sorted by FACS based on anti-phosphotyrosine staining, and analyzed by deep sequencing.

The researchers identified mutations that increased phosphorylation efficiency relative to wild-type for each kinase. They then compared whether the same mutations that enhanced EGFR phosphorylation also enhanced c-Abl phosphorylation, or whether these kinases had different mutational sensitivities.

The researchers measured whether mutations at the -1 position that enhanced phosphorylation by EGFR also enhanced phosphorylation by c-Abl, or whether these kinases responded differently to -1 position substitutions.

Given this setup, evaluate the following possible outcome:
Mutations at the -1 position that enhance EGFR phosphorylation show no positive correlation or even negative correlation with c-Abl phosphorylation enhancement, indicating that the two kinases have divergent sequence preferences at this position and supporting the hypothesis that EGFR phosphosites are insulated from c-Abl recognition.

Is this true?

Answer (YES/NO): NO